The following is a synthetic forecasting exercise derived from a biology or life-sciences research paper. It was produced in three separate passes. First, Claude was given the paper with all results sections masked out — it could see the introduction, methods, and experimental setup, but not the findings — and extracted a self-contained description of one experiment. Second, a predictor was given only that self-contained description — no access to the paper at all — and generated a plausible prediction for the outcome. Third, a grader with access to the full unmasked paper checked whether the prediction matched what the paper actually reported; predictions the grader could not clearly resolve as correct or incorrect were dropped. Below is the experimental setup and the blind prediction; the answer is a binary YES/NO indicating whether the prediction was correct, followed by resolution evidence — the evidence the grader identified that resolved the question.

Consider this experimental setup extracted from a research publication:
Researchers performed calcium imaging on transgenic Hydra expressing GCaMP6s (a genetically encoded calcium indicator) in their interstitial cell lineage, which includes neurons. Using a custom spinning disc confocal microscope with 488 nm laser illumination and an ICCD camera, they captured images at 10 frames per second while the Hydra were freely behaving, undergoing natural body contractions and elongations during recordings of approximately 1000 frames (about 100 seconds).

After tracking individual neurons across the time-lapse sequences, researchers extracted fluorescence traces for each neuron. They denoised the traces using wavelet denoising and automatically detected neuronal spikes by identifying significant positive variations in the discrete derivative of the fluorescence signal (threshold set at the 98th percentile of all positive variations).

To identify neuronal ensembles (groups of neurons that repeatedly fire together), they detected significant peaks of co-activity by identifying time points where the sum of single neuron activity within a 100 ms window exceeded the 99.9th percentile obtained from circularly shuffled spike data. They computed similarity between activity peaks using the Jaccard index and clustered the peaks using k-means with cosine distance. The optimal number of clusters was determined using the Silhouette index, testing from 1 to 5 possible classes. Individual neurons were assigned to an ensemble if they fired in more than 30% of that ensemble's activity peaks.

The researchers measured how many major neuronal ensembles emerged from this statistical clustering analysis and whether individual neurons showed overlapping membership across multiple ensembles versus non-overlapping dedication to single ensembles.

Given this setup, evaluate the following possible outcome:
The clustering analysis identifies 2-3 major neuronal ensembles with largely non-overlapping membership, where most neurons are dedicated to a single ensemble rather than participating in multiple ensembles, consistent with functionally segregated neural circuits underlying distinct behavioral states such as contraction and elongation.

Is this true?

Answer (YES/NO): YES